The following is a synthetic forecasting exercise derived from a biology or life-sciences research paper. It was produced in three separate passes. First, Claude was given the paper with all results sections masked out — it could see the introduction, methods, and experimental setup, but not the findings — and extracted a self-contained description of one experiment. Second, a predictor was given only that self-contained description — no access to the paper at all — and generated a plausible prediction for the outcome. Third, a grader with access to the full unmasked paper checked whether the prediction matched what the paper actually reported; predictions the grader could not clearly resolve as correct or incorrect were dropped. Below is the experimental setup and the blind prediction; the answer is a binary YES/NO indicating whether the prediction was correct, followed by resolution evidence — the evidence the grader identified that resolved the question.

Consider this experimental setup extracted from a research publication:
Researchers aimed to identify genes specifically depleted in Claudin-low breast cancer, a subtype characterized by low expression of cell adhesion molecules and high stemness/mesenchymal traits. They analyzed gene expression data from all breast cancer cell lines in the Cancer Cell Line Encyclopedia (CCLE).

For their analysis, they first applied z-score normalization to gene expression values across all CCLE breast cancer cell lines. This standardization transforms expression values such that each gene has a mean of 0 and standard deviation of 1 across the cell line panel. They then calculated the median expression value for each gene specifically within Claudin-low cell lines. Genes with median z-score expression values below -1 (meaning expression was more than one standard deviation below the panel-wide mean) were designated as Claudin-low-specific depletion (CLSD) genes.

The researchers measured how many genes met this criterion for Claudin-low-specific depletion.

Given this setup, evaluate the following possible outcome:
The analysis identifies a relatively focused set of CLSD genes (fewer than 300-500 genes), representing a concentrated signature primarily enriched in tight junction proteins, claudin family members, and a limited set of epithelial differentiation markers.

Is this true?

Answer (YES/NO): NO